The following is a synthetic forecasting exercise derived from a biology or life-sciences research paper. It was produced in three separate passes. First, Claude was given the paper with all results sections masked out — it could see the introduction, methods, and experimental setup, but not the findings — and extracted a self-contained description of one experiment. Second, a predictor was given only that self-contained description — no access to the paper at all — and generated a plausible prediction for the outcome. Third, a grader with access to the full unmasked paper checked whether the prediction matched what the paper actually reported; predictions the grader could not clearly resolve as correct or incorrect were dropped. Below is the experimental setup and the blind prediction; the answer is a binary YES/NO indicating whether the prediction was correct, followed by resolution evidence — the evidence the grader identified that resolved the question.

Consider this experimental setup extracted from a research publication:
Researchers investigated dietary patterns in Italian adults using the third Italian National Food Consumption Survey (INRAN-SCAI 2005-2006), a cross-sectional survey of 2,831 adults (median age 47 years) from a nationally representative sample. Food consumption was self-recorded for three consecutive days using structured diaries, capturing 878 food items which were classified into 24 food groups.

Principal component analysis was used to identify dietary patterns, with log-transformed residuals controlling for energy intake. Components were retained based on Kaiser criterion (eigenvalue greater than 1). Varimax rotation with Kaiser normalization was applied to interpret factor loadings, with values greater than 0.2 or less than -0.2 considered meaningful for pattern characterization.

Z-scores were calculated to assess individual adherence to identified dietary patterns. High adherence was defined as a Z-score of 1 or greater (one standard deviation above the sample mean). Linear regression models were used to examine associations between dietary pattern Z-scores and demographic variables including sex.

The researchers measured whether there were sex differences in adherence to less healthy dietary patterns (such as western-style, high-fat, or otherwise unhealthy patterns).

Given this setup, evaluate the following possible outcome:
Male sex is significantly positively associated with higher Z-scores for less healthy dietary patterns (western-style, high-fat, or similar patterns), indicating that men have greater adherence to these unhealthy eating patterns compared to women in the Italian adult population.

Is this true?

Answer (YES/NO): YES